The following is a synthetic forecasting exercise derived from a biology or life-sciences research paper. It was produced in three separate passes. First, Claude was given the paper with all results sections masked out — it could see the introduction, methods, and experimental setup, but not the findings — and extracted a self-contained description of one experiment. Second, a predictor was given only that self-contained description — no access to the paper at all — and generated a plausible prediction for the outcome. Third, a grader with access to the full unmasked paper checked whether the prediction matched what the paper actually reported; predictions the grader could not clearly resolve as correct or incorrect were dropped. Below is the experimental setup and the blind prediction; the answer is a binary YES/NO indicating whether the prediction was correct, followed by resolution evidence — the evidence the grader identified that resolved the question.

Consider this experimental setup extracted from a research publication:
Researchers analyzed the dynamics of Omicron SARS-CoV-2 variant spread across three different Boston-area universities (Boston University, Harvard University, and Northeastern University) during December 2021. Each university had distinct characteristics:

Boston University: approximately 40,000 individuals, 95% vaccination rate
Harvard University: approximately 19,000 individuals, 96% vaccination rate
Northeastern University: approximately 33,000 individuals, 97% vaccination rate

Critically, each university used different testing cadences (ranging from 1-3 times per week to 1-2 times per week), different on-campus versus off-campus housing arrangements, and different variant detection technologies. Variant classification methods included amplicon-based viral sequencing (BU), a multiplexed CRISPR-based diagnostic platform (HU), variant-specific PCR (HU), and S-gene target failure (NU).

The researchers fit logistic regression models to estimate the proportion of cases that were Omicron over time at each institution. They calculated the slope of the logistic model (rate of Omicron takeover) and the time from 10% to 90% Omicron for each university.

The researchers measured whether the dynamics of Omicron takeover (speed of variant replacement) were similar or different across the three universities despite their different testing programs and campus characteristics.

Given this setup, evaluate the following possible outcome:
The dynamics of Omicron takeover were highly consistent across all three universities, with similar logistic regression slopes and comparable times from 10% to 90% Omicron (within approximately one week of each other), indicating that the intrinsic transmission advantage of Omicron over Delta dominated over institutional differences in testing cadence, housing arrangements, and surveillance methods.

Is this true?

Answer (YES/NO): YES